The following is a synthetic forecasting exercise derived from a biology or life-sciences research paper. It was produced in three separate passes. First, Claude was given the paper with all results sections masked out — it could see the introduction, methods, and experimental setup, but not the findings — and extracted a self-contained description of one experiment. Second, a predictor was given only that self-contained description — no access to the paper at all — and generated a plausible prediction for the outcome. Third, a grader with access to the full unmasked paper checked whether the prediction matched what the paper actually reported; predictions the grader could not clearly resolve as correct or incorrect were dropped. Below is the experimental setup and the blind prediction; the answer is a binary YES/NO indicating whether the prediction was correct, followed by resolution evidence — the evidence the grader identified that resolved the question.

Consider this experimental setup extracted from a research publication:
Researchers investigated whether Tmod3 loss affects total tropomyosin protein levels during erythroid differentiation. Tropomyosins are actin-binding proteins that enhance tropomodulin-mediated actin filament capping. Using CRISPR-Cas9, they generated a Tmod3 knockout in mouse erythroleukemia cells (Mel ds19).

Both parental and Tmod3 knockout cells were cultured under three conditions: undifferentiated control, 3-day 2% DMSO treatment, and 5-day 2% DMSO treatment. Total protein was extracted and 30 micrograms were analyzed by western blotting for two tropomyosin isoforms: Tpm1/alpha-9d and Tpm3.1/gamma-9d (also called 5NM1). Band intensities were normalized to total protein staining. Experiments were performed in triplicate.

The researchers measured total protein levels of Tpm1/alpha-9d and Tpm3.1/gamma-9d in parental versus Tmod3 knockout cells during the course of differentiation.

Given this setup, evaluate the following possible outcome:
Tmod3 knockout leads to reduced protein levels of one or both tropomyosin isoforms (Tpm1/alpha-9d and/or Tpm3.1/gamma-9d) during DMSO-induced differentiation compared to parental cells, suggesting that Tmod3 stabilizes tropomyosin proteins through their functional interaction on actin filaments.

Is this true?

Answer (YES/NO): YES